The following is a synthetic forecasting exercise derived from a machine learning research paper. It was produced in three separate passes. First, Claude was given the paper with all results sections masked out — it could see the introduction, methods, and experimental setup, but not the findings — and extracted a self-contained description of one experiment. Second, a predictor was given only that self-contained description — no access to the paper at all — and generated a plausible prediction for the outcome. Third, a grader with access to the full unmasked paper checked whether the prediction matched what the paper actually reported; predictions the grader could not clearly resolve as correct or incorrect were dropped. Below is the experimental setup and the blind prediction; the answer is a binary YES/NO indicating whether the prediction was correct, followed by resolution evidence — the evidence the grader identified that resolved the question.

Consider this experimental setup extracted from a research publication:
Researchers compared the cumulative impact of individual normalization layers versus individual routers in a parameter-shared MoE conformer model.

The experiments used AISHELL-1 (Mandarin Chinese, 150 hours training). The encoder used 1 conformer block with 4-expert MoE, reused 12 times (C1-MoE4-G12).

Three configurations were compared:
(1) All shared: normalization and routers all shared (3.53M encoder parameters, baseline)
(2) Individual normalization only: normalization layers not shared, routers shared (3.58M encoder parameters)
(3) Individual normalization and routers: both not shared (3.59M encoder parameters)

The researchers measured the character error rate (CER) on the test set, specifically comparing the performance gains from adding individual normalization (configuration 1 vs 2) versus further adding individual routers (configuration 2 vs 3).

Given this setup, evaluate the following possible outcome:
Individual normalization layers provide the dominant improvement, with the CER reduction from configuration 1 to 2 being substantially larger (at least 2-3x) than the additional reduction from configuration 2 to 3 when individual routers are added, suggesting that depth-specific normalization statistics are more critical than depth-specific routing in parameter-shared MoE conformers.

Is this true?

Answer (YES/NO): YES